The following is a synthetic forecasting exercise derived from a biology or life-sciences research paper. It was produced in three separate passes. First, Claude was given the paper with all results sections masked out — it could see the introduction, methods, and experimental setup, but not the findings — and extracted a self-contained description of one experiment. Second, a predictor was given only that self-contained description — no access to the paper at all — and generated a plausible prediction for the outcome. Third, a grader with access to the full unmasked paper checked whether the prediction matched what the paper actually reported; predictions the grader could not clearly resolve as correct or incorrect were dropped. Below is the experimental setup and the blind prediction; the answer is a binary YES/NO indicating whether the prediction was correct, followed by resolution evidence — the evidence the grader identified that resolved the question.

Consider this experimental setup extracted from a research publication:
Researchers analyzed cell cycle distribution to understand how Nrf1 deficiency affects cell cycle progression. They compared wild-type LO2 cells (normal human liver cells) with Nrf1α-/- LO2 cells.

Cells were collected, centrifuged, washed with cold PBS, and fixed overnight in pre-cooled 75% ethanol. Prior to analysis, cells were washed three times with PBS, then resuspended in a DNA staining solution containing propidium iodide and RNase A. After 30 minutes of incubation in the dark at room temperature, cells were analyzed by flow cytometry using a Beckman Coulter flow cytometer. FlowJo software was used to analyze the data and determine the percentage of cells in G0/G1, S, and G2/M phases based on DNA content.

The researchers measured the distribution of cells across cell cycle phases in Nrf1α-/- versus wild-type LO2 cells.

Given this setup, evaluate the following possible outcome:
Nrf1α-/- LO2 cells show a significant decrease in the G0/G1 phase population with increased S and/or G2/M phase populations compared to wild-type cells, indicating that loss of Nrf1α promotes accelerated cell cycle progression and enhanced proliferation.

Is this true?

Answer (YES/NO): NO